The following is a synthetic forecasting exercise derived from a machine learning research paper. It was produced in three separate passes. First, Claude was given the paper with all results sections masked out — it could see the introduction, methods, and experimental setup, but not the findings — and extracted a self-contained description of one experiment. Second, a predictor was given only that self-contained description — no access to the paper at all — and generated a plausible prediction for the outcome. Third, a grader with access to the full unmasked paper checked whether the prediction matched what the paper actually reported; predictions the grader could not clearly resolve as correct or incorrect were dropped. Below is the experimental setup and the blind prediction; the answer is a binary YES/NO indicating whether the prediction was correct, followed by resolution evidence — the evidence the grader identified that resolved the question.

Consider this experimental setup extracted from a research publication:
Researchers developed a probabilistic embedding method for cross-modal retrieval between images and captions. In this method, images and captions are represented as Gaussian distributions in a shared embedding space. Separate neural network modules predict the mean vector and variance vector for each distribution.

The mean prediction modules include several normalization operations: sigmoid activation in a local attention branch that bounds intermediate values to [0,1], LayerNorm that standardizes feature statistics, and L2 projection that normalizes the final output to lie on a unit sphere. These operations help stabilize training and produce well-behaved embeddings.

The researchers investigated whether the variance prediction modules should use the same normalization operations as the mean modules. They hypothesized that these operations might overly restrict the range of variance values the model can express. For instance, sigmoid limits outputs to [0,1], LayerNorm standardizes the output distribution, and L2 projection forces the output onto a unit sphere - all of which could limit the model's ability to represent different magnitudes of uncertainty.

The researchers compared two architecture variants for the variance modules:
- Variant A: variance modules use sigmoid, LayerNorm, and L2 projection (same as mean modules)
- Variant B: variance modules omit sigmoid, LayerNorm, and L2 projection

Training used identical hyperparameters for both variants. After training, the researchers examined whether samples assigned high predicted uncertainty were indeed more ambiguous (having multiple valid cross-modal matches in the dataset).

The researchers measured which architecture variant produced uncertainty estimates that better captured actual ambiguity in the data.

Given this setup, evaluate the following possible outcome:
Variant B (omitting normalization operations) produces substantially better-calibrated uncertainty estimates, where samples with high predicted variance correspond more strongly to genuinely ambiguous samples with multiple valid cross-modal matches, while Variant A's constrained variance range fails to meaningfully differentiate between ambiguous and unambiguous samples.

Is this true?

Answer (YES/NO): YES